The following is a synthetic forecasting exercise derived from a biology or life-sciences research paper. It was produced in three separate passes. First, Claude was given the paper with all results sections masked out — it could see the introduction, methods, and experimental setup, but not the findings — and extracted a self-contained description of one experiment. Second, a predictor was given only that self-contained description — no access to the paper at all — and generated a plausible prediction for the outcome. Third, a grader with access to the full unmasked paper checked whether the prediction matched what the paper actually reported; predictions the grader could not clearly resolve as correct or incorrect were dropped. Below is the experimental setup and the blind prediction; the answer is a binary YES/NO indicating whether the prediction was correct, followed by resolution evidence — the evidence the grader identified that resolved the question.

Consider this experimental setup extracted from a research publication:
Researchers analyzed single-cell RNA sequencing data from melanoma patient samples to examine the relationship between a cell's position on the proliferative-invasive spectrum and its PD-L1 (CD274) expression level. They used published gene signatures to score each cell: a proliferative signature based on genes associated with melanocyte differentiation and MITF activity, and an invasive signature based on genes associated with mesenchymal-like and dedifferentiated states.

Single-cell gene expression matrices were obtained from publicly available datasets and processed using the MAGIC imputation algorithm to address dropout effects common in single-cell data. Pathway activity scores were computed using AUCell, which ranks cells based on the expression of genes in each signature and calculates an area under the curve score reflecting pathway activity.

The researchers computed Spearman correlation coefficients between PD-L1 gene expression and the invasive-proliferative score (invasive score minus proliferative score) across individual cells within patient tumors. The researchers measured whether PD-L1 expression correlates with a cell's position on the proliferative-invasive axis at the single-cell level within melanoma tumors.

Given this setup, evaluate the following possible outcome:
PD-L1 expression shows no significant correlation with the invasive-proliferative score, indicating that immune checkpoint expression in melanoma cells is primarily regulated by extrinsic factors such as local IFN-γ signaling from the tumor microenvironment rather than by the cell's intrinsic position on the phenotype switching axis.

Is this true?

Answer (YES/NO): NO